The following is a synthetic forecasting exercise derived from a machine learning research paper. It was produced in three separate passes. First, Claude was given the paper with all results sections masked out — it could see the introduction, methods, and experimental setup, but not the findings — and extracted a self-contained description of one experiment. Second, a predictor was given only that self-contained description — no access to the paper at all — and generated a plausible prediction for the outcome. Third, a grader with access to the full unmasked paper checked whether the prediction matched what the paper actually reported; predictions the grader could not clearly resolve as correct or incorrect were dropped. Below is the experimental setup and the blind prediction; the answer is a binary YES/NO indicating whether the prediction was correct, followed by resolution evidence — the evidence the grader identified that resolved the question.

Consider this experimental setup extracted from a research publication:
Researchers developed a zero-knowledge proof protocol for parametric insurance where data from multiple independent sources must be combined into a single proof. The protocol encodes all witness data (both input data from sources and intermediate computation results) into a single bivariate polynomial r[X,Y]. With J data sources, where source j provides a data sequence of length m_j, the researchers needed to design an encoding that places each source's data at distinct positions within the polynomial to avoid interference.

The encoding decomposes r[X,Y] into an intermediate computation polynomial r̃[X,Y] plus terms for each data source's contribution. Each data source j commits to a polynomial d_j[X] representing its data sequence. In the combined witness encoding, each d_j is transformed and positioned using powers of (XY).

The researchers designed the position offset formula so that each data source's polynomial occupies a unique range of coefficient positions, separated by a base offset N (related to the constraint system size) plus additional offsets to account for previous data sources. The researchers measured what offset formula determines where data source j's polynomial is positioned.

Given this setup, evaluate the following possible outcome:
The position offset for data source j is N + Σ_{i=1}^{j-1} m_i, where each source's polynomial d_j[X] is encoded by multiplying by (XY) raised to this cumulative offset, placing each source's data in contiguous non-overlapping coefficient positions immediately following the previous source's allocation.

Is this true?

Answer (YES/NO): YES